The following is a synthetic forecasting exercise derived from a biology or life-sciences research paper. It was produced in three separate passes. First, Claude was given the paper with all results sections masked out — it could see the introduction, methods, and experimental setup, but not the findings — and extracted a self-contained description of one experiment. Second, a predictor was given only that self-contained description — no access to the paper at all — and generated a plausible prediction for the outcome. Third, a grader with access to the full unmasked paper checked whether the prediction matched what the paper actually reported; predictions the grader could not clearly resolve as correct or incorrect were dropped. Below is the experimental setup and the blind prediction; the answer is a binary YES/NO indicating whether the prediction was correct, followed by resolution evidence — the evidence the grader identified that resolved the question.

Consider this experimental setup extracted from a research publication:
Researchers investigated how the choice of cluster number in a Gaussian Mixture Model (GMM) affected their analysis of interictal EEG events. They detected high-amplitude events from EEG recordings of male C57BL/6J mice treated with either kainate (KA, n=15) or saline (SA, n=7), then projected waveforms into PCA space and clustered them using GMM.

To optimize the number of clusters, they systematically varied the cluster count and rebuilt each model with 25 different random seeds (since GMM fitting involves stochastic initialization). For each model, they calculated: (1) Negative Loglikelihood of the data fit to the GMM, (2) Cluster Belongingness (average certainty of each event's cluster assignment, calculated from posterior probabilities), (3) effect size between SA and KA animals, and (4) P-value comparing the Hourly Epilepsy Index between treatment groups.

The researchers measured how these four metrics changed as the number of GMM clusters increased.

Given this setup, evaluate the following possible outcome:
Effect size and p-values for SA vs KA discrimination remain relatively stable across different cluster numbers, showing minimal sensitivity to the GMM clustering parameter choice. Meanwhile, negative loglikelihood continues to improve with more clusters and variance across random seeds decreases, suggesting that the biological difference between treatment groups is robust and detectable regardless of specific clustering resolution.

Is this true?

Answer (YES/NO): NO